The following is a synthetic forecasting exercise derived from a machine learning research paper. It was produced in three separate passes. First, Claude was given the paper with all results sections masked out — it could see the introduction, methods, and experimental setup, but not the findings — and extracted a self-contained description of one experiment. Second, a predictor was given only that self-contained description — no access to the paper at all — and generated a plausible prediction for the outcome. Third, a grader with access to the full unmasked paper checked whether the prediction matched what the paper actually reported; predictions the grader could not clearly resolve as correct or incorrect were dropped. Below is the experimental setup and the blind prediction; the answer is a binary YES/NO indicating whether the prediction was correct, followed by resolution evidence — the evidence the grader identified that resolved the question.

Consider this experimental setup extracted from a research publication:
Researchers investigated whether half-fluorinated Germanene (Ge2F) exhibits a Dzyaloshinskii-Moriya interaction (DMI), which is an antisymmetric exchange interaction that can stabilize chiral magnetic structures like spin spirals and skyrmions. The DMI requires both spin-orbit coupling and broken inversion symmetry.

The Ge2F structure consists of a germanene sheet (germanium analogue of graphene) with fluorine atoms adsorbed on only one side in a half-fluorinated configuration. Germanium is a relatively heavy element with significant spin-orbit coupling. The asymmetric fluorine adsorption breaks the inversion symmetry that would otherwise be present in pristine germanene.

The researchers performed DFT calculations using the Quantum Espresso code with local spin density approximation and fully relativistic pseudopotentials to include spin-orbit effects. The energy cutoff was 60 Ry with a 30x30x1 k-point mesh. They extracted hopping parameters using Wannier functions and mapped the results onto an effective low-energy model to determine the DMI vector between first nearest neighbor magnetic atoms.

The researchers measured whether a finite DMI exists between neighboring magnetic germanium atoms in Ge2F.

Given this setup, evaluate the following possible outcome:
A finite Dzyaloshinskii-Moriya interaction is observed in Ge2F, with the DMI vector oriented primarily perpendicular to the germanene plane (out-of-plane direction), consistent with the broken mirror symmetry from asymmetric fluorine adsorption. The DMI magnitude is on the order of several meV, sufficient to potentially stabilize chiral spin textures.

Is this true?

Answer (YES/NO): NO